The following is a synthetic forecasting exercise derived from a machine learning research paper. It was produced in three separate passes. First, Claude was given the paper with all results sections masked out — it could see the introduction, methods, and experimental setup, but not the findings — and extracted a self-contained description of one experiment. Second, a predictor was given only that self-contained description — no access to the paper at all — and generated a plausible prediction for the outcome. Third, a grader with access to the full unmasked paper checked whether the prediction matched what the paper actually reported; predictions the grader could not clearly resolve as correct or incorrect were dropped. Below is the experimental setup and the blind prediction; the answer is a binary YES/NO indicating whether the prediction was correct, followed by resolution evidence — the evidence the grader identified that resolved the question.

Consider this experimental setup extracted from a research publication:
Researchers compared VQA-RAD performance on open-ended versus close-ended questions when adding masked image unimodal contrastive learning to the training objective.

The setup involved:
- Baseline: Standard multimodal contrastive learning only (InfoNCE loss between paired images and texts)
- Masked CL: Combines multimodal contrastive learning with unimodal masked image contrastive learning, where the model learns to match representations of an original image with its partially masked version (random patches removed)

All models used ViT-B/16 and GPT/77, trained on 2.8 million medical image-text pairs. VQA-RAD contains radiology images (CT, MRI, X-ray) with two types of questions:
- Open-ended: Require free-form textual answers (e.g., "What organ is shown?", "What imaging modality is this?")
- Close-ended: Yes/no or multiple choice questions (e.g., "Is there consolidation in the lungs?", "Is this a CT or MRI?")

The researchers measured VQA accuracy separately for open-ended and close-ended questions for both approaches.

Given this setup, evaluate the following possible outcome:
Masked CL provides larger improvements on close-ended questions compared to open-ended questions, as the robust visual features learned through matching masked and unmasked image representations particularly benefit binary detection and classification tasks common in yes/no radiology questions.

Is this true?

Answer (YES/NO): NO